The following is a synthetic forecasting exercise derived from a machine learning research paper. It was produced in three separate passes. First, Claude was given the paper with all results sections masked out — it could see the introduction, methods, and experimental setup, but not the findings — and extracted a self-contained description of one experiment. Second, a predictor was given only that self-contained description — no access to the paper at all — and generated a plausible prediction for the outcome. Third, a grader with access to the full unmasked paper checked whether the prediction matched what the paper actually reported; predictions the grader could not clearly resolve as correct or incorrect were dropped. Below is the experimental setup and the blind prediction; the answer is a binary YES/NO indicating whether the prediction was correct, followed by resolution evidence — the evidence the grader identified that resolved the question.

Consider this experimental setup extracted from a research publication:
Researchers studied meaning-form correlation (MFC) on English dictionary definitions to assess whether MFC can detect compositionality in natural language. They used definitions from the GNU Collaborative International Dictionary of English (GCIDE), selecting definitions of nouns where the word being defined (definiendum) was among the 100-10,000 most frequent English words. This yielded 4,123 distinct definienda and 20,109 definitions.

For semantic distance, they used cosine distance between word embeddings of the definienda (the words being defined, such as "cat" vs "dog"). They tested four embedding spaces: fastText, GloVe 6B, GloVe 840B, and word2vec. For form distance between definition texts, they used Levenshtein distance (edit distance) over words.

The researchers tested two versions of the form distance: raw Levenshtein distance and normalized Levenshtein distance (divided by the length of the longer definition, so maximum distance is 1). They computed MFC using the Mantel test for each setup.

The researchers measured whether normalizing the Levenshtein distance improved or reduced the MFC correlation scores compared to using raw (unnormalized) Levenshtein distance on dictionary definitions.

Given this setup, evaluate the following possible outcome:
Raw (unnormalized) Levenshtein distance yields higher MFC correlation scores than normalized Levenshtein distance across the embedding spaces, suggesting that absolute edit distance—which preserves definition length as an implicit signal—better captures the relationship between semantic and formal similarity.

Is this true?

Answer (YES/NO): YES